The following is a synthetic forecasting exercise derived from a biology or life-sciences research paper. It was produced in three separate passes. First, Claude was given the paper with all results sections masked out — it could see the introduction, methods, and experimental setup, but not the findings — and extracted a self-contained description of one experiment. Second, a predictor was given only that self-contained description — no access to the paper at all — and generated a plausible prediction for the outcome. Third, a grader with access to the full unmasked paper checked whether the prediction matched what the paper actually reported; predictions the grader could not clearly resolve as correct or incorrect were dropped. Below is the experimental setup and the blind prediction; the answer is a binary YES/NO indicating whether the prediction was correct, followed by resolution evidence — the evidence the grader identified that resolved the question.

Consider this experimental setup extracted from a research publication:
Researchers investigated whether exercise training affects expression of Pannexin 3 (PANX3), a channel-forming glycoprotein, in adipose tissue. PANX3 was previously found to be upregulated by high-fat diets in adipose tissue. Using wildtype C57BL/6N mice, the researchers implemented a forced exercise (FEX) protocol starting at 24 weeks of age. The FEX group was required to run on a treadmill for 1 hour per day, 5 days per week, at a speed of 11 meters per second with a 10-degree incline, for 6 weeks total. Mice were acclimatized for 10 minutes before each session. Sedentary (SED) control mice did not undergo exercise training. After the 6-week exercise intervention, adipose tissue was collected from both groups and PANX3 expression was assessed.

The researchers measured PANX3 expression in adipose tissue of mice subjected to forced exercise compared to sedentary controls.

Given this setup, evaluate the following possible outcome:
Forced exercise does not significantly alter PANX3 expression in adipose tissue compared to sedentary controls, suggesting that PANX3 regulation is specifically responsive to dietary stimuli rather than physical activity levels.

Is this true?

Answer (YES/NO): NO